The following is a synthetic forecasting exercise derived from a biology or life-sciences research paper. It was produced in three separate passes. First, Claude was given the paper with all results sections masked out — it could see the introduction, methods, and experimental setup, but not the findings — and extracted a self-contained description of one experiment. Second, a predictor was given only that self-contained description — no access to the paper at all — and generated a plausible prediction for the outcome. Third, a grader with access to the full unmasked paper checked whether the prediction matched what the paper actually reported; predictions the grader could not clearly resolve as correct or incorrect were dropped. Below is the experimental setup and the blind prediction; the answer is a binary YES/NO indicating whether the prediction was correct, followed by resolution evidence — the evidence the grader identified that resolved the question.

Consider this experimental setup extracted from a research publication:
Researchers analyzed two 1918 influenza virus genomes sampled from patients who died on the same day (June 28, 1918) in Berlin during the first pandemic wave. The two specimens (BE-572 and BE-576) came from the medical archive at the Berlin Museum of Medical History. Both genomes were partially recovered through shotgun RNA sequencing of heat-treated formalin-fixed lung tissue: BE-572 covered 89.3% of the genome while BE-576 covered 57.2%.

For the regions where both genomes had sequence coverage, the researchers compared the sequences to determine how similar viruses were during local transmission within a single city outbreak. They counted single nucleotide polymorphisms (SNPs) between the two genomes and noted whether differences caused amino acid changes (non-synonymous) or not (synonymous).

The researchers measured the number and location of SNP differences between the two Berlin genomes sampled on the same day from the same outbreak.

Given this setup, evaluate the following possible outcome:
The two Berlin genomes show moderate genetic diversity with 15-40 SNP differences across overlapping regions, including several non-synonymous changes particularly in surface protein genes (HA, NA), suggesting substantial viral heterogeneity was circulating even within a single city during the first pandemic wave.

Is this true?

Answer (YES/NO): NO